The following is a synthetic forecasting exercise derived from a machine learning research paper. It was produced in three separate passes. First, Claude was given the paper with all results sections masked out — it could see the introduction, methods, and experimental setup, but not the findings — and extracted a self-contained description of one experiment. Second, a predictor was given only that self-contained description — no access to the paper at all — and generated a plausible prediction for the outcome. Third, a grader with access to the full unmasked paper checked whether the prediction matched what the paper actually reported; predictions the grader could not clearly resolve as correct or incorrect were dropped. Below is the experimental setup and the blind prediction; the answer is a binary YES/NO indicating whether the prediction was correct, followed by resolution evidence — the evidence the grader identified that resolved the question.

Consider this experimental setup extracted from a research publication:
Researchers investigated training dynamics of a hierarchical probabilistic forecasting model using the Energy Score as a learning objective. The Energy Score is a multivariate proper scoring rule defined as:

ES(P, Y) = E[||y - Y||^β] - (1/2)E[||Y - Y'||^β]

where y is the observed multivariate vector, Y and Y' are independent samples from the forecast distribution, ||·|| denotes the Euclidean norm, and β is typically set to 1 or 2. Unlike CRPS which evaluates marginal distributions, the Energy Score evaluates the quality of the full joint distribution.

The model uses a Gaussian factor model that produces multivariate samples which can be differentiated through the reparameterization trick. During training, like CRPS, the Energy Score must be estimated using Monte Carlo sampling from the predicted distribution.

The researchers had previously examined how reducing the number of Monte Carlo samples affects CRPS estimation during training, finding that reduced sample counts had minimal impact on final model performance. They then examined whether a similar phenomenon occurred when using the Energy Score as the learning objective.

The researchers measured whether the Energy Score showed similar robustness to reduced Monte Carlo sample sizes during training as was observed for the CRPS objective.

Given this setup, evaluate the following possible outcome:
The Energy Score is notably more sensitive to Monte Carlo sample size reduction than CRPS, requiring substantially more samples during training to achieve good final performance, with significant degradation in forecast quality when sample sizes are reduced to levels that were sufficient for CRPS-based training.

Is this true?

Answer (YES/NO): NO